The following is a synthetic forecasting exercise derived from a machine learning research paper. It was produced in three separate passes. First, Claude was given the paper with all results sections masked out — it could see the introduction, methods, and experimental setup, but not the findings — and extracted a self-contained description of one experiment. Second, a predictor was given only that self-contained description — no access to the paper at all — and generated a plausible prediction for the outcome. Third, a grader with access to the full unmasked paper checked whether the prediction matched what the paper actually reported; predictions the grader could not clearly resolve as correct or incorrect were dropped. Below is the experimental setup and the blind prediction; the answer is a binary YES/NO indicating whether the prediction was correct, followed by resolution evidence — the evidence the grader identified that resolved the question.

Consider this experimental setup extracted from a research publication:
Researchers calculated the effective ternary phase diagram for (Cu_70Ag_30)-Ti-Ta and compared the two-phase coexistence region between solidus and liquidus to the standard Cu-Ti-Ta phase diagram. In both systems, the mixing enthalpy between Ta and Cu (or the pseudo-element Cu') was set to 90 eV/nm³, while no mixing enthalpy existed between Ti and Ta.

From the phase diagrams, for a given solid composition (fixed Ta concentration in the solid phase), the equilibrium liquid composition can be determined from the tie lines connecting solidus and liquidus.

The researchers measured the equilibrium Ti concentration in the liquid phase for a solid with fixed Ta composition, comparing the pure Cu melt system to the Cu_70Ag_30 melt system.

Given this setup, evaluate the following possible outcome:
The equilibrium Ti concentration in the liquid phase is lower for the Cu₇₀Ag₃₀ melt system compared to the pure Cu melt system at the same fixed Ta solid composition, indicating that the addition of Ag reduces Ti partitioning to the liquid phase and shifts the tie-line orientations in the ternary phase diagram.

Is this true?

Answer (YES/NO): YES